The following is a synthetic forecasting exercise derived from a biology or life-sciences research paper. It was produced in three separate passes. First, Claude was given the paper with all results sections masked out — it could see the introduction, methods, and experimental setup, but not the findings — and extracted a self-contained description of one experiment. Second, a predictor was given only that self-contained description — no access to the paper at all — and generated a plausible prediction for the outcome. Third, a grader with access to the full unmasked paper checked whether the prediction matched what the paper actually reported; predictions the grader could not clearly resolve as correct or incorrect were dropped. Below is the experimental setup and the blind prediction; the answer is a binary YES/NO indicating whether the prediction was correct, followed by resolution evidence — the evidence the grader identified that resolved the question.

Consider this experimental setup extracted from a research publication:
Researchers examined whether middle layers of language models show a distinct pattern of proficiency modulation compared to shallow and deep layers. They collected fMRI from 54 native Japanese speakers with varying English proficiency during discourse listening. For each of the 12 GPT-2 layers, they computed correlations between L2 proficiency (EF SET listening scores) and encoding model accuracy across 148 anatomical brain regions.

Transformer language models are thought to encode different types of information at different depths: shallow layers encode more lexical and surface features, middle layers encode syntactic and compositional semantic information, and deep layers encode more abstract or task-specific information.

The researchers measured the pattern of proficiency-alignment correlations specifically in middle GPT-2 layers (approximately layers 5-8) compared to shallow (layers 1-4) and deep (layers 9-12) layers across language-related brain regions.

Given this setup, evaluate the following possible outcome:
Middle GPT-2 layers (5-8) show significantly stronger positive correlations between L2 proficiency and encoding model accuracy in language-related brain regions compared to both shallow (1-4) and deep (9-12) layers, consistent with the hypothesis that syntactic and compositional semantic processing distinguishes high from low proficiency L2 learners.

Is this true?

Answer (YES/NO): NO